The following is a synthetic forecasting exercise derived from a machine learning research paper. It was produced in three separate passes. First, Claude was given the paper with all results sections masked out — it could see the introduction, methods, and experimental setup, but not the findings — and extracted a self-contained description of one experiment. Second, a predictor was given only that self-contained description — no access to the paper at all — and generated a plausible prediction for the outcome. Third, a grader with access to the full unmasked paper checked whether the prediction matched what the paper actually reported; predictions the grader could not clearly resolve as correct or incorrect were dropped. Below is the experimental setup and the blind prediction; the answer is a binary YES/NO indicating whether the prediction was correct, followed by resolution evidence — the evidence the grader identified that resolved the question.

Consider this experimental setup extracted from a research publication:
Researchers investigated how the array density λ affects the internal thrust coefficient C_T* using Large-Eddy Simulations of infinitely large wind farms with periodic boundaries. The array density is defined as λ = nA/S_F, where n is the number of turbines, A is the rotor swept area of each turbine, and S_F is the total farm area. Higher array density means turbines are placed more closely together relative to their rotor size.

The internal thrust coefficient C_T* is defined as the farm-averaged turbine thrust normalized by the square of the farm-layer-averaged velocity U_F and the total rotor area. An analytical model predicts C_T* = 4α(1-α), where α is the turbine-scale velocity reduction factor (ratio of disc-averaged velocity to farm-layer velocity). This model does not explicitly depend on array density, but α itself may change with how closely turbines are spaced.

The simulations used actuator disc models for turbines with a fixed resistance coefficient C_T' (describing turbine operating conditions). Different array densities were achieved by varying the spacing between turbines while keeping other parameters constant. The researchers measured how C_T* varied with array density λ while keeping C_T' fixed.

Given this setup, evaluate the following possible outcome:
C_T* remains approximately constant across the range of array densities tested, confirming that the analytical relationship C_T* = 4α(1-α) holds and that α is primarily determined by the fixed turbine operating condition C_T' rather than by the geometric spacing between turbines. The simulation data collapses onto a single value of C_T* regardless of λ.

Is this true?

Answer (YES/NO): NO